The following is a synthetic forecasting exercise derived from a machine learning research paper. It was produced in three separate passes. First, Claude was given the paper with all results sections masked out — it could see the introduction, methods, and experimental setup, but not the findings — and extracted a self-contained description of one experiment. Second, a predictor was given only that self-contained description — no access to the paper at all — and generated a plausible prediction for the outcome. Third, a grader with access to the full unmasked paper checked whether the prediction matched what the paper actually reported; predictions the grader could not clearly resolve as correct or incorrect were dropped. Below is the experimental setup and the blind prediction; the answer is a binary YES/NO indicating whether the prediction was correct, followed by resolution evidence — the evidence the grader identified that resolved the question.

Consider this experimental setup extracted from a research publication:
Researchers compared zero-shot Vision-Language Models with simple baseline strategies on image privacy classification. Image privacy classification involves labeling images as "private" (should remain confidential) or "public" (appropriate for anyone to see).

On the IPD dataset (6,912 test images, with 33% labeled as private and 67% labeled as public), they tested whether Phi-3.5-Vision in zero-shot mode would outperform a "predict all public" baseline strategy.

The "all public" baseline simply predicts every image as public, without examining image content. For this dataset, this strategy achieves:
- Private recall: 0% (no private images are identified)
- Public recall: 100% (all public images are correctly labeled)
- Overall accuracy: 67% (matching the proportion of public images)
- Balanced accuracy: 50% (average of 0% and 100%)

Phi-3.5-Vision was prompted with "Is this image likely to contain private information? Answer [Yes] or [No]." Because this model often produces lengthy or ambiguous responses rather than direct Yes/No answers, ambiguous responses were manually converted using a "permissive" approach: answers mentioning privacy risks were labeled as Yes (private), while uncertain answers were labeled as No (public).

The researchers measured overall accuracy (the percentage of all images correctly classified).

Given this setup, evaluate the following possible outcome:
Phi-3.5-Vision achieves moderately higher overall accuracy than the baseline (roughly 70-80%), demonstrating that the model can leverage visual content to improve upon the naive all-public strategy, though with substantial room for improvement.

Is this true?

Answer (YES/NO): YES